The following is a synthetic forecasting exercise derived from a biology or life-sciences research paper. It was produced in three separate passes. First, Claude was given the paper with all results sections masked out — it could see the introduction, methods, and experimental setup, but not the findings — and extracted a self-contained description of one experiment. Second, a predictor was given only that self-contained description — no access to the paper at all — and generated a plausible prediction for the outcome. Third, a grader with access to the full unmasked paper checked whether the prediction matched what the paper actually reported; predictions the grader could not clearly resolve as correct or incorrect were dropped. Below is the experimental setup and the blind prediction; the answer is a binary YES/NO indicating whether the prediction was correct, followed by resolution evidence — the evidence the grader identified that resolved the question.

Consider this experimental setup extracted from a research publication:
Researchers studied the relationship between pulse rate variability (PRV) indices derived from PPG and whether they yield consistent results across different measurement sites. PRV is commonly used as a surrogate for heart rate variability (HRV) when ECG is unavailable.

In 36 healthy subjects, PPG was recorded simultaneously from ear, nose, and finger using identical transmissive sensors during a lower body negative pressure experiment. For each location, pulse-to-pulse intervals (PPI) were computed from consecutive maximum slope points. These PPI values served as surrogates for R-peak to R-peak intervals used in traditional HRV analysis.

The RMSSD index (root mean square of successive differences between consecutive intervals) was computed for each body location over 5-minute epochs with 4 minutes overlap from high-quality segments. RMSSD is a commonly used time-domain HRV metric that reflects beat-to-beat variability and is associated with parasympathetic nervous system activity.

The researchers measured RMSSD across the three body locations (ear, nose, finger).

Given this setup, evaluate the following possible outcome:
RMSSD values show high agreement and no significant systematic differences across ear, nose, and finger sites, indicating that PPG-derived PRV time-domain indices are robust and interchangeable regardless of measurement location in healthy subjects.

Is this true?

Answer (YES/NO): NO